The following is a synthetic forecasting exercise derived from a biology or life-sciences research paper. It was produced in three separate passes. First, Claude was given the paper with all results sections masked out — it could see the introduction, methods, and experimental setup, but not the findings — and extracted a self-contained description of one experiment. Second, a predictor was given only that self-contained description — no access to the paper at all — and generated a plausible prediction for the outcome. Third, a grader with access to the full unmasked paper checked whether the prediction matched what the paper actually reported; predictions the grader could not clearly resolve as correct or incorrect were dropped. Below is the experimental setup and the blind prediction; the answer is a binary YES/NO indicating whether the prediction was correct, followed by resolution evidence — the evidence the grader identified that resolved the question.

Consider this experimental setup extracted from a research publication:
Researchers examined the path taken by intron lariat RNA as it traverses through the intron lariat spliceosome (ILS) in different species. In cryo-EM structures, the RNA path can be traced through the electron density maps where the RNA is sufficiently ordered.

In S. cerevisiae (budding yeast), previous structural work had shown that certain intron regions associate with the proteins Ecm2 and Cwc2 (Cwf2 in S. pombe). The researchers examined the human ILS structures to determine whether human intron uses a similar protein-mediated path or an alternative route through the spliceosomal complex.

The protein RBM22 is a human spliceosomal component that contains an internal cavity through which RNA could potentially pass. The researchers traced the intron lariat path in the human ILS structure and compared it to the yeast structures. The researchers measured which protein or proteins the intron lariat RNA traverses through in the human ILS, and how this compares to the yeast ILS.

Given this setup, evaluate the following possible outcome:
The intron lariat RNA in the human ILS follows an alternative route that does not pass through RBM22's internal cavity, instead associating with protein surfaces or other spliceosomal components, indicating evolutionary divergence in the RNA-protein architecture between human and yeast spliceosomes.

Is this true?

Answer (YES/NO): NO